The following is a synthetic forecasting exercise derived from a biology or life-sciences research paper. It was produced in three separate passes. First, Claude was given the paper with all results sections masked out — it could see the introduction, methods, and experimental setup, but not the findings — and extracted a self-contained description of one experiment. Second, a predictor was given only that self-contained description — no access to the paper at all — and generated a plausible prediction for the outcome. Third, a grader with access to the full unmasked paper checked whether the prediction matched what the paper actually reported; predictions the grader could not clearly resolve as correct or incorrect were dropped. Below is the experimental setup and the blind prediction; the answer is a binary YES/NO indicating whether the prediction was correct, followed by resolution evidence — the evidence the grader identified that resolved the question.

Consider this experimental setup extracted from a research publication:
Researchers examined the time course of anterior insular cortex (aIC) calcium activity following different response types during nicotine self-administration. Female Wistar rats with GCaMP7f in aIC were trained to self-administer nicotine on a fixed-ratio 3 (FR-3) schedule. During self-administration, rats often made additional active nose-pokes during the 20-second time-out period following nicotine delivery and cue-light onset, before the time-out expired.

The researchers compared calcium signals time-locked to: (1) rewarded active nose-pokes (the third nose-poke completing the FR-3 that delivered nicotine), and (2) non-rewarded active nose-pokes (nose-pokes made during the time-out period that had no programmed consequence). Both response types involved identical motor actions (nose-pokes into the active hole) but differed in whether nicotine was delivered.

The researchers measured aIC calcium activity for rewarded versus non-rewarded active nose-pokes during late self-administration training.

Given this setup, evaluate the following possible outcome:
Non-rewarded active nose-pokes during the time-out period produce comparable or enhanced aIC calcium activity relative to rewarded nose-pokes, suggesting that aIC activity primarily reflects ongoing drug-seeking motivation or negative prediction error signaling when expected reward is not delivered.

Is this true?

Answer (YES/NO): NO